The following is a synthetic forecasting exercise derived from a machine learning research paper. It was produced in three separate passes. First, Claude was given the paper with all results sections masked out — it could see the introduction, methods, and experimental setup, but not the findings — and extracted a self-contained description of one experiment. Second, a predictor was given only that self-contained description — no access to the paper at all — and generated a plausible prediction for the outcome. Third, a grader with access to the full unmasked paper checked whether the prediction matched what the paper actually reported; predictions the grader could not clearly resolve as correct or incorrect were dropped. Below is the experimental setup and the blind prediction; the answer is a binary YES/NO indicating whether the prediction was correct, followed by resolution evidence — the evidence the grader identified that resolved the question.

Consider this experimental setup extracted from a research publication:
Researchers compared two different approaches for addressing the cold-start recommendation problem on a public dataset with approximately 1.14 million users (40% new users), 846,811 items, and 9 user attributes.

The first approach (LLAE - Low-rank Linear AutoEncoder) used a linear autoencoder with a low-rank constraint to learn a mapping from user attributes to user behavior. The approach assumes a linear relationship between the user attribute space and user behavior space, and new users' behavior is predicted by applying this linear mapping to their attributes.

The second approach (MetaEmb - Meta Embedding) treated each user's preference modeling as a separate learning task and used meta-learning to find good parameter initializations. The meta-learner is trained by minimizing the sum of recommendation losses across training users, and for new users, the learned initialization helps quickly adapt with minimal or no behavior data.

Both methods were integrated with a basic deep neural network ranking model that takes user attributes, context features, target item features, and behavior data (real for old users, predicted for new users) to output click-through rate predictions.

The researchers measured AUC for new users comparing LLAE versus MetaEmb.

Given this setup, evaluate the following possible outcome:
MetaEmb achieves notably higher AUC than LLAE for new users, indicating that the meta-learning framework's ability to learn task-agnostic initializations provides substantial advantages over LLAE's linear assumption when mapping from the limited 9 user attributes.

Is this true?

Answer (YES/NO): NO